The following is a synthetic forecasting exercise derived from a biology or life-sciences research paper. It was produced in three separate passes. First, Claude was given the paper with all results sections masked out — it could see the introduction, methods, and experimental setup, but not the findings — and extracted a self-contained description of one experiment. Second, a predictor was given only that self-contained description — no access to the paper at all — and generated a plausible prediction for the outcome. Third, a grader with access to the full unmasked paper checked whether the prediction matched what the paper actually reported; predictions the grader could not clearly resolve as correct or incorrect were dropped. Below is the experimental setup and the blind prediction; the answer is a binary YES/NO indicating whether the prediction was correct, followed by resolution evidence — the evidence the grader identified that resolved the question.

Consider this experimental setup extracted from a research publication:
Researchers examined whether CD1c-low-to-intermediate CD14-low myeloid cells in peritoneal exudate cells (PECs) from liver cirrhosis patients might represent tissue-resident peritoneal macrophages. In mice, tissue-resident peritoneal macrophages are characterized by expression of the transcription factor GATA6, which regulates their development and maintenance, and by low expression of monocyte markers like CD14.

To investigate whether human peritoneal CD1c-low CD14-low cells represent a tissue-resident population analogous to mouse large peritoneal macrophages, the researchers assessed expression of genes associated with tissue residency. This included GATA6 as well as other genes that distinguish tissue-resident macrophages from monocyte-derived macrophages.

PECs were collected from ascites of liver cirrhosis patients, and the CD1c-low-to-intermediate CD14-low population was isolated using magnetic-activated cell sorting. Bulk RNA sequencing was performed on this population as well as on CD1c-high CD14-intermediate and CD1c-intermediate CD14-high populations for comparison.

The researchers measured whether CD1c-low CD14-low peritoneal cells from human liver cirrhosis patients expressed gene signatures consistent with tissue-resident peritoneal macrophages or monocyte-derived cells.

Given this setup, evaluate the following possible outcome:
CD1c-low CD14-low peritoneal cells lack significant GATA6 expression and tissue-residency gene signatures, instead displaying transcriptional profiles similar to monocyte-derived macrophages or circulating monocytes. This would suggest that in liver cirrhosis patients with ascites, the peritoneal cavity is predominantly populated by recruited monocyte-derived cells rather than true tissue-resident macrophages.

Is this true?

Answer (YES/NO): NO